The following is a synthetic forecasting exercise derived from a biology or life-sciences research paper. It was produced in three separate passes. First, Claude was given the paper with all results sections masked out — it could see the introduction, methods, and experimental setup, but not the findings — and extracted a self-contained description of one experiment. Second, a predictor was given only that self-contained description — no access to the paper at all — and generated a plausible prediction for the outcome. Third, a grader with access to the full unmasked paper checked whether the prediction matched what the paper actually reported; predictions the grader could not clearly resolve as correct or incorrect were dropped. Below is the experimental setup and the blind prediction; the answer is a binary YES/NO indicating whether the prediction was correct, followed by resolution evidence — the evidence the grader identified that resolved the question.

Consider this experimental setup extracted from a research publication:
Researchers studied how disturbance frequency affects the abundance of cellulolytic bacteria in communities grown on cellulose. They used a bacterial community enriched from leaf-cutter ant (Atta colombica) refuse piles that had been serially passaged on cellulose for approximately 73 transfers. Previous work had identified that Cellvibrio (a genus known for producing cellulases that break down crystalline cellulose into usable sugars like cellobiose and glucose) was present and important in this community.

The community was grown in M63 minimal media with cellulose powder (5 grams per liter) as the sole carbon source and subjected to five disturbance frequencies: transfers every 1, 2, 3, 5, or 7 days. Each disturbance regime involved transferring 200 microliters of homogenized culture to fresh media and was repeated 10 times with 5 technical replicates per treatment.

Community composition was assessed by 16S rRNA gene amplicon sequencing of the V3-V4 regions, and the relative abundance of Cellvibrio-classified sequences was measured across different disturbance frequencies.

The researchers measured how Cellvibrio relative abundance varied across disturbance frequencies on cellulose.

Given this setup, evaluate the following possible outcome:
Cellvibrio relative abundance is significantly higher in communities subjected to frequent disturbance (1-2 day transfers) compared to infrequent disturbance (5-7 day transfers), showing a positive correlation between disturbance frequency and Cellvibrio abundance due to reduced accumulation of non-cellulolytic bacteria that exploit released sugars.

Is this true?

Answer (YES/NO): NO